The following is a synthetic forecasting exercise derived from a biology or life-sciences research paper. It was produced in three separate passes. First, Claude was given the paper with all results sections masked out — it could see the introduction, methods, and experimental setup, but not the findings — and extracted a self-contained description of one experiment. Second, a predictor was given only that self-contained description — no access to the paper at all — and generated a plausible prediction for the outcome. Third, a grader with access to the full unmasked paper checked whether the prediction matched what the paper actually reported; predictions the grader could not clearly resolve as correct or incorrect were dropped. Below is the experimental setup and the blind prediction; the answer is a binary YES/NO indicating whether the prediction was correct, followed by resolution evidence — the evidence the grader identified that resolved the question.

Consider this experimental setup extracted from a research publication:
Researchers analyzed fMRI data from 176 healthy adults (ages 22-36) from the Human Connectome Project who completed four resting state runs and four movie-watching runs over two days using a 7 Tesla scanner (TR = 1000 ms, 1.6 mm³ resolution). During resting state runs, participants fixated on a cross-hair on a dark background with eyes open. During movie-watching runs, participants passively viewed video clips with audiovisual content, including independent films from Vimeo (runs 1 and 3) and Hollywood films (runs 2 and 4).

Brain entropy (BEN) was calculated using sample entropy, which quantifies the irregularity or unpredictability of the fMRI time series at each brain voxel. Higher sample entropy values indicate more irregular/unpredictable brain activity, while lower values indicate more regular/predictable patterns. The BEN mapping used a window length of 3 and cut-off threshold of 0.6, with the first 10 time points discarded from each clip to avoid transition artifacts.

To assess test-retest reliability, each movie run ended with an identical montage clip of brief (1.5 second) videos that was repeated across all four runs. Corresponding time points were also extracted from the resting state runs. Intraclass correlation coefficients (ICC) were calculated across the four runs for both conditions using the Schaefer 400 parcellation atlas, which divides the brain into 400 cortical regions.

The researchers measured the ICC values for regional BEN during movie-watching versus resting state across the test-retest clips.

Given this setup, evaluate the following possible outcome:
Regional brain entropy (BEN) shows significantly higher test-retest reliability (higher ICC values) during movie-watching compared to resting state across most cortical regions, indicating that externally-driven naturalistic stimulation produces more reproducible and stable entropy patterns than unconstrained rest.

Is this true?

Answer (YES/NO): NO